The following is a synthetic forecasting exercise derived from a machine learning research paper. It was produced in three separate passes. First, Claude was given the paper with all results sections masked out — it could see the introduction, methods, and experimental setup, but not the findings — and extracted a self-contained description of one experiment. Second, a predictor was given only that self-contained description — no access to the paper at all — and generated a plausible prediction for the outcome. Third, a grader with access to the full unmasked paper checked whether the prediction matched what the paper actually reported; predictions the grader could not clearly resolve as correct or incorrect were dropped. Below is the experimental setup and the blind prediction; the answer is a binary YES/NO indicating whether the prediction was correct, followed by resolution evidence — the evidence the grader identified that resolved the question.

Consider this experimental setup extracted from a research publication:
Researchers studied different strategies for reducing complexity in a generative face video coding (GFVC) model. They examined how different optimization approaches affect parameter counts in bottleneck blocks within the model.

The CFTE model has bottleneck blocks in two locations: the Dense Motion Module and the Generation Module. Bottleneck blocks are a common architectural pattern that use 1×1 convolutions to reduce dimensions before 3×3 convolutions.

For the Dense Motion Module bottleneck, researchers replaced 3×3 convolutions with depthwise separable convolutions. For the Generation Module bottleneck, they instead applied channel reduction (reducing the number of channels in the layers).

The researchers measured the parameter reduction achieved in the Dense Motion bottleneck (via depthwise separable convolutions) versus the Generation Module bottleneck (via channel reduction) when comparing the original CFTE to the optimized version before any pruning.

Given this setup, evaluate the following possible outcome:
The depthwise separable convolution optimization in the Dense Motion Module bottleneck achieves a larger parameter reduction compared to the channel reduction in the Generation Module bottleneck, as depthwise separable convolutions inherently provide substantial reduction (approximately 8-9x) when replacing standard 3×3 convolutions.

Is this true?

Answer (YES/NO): YES